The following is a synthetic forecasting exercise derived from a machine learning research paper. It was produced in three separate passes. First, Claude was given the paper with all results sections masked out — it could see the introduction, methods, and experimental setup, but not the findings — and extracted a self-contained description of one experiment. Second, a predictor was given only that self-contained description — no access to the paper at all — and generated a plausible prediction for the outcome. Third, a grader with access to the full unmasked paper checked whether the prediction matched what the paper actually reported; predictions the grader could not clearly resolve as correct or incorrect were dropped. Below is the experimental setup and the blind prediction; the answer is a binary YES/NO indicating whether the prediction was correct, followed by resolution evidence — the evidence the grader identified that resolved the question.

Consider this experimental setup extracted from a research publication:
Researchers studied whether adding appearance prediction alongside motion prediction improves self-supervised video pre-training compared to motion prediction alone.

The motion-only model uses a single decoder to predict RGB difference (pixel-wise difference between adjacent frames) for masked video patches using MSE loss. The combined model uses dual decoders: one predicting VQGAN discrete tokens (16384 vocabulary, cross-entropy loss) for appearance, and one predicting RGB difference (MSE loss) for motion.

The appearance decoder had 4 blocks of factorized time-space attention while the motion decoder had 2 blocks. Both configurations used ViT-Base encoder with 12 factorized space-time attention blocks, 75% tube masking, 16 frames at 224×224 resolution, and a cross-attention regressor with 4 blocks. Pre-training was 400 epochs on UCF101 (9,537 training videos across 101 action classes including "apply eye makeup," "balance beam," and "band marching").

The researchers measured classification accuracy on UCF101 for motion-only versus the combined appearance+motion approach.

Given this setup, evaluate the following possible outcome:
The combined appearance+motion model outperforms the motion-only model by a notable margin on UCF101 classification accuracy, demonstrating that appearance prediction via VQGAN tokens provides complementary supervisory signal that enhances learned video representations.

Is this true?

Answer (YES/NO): YES